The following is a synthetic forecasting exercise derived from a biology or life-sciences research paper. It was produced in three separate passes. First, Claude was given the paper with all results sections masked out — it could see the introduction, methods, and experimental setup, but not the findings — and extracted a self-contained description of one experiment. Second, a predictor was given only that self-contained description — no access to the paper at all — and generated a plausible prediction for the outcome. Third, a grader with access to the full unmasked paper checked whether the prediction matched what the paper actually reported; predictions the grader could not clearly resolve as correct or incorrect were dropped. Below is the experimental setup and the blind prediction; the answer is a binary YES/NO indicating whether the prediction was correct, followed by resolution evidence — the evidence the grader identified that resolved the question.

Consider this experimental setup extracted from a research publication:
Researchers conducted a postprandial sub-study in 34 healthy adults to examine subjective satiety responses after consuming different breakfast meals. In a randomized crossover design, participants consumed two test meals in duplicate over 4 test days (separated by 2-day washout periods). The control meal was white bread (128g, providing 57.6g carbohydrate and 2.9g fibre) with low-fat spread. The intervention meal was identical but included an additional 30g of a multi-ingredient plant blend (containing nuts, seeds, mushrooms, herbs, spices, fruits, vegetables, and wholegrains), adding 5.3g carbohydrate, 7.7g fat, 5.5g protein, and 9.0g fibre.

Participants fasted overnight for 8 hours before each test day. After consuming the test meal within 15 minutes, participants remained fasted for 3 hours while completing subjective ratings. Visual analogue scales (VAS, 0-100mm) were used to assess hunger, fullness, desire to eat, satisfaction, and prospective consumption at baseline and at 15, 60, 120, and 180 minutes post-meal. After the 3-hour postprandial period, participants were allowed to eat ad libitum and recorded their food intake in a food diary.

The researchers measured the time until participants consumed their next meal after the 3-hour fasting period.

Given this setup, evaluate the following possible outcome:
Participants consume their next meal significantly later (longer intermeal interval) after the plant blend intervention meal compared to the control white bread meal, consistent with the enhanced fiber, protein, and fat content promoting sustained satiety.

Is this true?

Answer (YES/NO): NO